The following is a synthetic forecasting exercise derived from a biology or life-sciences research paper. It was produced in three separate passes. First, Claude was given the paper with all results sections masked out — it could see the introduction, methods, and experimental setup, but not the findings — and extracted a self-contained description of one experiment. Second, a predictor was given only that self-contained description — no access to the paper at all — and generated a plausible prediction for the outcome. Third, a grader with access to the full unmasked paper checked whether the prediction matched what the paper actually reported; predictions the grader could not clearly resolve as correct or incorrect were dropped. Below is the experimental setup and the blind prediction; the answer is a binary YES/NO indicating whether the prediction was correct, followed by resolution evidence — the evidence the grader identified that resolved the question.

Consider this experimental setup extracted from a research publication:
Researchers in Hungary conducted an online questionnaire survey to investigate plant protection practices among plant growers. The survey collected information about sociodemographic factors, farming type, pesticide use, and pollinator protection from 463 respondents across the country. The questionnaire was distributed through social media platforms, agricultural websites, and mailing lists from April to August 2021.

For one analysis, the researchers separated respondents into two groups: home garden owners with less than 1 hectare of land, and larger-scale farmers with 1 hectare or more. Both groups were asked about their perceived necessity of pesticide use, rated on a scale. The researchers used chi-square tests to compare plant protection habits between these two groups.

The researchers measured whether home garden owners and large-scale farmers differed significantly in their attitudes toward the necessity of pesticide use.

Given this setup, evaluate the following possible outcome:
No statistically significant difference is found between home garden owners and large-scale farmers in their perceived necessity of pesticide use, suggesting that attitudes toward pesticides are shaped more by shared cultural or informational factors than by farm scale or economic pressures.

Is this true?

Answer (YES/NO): NO